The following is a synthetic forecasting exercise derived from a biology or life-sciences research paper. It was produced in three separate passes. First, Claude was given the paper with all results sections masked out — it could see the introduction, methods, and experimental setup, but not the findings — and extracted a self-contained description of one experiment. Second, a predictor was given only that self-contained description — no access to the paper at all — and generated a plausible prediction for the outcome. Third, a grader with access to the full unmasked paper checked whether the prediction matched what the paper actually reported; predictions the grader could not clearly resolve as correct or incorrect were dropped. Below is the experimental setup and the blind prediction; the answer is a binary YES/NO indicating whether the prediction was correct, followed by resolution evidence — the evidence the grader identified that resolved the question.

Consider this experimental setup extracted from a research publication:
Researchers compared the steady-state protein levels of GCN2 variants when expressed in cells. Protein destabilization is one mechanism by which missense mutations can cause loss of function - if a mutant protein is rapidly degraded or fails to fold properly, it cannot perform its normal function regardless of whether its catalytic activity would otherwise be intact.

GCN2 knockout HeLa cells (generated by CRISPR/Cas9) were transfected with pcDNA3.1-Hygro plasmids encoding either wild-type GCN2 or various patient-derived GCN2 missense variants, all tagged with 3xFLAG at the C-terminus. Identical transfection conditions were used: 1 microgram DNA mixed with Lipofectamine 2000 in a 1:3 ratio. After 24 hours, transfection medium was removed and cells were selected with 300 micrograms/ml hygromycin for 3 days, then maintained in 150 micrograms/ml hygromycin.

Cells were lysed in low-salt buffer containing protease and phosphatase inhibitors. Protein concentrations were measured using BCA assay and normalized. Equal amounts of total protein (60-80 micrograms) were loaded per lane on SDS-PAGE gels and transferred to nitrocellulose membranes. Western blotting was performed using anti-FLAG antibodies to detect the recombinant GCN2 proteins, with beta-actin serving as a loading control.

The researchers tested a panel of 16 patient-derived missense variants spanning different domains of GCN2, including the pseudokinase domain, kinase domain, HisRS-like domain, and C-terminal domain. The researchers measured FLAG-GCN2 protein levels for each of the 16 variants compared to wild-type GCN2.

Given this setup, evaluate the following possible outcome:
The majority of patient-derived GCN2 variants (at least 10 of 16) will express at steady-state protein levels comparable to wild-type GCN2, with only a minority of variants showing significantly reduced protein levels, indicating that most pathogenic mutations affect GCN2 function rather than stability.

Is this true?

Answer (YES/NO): NO